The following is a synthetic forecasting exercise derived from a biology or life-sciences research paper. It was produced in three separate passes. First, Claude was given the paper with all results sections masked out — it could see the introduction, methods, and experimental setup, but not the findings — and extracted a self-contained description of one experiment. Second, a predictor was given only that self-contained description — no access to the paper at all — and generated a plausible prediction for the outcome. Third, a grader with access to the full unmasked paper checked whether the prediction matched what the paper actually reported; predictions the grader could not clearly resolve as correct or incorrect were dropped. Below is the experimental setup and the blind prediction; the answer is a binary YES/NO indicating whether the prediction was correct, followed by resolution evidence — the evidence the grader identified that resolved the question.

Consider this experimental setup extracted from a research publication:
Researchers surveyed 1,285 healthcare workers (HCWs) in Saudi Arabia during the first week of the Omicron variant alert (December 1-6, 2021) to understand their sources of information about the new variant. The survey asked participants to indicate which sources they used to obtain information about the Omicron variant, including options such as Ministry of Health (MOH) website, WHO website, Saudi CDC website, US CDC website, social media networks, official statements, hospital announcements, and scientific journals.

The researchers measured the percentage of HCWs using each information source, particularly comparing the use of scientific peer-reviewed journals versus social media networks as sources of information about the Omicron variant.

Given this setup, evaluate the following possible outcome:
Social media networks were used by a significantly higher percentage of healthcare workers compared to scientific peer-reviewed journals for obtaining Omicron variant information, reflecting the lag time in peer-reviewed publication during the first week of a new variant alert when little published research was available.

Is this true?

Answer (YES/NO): YES